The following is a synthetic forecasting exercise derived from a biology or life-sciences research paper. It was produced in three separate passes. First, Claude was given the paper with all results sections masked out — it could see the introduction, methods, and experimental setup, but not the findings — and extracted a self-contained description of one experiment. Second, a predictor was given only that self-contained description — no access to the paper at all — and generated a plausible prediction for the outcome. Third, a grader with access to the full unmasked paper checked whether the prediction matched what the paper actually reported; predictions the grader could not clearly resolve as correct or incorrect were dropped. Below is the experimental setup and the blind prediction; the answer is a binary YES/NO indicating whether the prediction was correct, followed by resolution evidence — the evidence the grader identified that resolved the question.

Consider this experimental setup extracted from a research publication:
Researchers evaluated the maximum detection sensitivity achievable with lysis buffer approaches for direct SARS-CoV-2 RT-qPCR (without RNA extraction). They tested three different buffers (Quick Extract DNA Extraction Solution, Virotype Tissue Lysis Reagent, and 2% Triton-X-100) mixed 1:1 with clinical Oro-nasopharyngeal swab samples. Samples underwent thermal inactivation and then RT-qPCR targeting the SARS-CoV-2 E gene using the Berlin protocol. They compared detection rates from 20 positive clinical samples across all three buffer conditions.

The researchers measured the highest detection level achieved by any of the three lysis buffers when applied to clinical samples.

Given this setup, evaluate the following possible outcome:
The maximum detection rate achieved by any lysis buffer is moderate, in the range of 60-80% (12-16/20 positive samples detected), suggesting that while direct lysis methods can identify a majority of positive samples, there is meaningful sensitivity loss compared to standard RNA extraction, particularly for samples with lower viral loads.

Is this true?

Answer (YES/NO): NO